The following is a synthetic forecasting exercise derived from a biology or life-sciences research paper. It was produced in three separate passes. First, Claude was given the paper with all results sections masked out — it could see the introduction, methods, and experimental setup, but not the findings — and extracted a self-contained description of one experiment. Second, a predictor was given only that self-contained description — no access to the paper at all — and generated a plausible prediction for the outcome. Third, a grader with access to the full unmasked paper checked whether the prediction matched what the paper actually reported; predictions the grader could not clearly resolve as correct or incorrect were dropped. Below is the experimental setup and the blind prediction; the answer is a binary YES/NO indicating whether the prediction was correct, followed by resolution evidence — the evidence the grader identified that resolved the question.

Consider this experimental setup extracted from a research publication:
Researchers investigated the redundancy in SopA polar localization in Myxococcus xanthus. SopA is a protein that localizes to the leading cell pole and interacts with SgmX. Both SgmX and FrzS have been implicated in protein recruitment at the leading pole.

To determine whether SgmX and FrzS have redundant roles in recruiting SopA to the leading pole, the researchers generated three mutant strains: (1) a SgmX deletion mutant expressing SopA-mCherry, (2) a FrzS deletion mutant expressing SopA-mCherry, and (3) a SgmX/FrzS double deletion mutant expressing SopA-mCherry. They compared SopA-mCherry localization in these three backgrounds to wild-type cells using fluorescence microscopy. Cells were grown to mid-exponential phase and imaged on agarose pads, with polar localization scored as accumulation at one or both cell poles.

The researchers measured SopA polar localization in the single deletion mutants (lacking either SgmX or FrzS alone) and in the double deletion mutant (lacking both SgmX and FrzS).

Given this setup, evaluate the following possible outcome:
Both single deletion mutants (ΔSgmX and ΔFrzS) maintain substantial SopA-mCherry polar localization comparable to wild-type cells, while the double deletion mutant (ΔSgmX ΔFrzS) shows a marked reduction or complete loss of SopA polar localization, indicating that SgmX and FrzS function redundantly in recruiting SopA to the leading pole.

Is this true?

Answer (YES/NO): NO